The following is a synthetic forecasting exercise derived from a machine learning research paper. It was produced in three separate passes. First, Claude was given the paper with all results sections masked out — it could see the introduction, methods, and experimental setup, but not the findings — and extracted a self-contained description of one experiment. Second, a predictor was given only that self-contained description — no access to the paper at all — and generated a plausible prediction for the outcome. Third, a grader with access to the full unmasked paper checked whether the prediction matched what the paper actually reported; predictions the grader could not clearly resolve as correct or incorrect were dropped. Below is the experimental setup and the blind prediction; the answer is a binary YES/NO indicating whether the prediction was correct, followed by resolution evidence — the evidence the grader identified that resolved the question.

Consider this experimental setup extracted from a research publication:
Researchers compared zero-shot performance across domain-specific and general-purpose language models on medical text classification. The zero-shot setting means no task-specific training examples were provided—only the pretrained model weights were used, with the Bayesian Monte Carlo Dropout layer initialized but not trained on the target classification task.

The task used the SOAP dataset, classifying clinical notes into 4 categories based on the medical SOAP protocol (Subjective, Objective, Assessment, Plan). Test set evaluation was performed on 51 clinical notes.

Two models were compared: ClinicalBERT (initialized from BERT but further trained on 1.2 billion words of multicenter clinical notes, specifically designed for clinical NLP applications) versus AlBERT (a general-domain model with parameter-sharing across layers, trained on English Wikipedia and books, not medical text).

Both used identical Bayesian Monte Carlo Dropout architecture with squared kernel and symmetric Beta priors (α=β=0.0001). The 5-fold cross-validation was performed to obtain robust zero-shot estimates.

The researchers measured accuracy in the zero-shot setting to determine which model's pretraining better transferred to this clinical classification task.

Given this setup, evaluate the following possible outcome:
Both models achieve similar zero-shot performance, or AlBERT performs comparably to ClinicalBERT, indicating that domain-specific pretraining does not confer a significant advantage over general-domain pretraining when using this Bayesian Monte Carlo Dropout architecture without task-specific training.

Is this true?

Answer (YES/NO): YES